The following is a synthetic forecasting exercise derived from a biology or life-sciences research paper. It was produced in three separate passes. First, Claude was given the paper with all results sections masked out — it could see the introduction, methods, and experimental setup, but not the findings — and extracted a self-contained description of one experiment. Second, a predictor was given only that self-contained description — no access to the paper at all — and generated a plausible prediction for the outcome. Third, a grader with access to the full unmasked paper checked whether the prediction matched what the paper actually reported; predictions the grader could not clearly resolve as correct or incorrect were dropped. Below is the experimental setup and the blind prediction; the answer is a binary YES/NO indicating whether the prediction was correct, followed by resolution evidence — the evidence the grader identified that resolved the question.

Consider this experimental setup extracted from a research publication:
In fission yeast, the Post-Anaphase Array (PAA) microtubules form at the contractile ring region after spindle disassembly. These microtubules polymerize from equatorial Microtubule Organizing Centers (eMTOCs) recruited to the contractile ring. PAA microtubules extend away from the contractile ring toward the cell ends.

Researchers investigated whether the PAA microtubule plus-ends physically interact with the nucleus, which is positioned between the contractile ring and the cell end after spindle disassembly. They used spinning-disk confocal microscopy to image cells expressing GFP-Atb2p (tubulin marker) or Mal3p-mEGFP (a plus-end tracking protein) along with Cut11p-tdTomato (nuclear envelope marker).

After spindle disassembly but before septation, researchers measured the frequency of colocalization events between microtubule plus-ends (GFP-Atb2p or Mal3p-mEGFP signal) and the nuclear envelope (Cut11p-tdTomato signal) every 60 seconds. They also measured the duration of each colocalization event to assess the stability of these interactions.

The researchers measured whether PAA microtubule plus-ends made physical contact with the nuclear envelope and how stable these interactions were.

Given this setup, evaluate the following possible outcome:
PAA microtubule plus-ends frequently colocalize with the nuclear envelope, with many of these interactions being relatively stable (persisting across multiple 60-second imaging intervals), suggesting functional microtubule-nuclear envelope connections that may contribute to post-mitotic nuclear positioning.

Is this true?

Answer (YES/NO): NO